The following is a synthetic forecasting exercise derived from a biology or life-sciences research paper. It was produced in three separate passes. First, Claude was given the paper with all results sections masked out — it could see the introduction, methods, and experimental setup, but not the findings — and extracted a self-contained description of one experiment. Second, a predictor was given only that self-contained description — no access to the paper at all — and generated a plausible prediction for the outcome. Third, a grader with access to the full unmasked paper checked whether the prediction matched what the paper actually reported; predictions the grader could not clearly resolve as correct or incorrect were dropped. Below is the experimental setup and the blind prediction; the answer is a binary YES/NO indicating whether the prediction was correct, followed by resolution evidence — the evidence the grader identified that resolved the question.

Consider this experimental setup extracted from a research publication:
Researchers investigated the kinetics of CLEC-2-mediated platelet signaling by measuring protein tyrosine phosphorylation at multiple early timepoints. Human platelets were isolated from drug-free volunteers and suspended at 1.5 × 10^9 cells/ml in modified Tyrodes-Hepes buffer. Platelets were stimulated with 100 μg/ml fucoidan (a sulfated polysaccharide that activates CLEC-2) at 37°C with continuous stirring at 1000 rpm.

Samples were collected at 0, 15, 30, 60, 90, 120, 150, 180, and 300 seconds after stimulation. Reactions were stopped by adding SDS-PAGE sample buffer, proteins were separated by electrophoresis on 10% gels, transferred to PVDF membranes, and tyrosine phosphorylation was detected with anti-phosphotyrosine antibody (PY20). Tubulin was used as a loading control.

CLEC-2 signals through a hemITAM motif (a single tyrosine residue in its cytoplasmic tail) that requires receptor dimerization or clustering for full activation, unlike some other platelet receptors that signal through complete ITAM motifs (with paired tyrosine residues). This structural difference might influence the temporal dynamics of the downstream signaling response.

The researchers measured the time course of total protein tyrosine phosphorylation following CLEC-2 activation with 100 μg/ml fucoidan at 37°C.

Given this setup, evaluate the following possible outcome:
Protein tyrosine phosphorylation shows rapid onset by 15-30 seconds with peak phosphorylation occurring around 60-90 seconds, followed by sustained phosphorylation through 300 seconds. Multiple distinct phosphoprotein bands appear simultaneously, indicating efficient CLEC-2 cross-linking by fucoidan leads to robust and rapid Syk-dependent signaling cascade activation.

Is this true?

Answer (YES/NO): NO